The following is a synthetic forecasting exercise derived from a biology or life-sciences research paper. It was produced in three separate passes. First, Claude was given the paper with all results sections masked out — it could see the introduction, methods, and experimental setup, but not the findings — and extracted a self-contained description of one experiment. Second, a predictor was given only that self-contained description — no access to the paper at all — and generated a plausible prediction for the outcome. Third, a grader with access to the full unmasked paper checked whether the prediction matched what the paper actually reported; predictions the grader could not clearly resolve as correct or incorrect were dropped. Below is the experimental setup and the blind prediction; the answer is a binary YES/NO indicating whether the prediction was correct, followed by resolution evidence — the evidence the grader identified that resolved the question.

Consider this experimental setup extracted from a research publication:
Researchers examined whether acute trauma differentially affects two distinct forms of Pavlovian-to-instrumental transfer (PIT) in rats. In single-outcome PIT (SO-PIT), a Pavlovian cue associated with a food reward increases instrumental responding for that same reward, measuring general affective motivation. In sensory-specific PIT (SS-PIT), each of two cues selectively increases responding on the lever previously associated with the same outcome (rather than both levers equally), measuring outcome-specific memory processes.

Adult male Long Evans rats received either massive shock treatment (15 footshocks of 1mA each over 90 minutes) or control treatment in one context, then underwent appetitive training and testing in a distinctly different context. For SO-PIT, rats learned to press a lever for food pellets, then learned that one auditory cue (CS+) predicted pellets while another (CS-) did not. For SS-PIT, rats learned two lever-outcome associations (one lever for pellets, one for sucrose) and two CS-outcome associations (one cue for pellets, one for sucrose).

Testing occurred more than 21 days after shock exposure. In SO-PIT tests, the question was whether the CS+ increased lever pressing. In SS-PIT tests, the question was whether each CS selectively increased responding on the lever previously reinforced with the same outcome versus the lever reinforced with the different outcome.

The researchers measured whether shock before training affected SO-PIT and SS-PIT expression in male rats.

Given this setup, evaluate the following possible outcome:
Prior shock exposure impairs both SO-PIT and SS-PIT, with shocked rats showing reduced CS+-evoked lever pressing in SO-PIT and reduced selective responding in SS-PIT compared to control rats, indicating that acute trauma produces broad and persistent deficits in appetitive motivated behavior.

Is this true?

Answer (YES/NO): NO